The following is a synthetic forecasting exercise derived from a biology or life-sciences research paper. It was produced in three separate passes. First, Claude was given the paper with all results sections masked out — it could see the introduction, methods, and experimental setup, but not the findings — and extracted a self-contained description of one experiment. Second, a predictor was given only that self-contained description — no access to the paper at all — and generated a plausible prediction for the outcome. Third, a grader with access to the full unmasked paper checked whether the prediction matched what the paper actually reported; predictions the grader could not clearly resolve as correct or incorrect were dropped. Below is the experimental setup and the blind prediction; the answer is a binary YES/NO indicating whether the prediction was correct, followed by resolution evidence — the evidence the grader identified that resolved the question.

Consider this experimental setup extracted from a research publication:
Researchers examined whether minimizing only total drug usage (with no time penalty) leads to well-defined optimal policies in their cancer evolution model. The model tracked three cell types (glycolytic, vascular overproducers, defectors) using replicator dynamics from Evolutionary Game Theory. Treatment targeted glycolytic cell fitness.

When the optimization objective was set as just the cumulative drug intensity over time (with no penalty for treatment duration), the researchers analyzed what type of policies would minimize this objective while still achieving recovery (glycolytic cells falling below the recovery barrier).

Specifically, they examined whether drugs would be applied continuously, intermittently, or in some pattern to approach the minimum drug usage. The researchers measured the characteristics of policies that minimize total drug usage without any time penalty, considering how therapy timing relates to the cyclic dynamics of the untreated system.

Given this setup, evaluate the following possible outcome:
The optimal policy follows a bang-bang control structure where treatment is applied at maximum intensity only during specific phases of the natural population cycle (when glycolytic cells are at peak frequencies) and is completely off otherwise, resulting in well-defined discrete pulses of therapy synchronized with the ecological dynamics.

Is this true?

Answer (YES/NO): NO